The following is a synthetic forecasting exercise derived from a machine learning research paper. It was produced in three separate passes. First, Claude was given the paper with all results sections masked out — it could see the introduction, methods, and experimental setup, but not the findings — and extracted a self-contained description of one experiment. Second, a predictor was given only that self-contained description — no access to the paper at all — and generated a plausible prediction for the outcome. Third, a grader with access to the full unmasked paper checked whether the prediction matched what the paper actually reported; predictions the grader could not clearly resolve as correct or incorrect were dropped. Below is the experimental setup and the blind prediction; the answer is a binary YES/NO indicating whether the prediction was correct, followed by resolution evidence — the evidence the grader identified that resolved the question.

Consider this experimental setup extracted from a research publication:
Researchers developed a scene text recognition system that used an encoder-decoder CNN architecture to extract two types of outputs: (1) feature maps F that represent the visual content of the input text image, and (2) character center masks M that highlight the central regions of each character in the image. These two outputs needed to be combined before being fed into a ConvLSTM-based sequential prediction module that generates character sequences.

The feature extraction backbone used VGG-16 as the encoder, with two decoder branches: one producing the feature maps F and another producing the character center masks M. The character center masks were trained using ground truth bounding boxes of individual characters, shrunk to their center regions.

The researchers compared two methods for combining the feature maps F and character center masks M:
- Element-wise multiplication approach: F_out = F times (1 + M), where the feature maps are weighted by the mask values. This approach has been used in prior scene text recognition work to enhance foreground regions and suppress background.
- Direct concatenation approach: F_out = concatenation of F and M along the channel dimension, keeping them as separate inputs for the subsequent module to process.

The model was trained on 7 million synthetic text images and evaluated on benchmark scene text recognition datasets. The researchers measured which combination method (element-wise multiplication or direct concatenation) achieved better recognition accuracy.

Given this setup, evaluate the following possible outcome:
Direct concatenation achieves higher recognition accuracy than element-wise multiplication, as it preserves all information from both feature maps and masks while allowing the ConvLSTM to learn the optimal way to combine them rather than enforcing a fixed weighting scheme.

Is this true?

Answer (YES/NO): YES